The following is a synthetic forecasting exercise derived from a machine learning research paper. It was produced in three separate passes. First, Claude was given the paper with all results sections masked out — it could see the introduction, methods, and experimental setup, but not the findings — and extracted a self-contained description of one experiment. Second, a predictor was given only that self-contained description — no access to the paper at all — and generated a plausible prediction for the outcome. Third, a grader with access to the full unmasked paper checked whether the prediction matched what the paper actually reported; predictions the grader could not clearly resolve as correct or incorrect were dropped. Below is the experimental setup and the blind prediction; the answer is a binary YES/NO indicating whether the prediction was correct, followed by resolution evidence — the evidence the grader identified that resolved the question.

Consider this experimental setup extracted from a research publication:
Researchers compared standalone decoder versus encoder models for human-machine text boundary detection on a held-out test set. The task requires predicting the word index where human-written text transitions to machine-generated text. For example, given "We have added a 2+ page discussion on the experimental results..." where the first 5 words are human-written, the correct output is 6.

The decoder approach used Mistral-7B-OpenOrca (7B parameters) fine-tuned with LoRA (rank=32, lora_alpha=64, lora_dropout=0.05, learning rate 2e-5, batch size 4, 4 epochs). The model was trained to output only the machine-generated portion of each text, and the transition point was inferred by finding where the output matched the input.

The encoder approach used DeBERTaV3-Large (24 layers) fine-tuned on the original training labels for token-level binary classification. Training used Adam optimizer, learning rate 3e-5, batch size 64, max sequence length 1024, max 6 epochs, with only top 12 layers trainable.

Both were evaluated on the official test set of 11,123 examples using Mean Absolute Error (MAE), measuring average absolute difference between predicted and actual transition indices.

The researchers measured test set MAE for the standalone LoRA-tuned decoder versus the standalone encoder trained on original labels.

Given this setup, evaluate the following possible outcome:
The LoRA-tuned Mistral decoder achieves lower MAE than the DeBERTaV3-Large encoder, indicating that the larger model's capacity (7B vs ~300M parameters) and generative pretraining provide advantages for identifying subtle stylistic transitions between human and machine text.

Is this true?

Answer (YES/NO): YES